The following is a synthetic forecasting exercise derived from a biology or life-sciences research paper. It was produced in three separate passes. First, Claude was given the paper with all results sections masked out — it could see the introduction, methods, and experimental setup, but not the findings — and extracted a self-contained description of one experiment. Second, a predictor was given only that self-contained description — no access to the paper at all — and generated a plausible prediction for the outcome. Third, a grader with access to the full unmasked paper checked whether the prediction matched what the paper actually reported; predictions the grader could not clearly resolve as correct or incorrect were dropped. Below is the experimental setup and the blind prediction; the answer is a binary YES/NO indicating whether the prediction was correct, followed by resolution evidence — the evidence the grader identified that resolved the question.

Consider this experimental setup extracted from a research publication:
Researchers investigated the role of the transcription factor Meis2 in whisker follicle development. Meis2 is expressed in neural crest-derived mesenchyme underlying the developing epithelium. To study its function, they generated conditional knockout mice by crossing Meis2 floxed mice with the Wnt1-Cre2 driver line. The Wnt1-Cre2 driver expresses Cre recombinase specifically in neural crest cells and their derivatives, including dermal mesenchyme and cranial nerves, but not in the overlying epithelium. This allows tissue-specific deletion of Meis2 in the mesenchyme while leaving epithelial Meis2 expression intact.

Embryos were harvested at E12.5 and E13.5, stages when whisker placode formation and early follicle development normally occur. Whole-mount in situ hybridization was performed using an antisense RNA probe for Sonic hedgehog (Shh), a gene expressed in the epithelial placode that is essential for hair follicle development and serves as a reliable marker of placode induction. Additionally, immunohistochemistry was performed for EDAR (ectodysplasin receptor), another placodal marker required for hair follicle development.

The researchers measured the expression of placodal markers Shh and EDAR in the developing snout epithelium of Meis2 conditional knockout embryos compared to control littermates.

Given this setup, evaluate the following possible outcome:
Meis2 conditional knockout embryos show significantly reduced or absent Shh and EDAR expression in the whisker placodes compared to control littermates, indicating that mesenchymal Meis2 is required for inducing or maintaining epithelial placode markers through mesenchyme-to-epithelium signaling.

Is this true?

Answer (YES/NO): YES